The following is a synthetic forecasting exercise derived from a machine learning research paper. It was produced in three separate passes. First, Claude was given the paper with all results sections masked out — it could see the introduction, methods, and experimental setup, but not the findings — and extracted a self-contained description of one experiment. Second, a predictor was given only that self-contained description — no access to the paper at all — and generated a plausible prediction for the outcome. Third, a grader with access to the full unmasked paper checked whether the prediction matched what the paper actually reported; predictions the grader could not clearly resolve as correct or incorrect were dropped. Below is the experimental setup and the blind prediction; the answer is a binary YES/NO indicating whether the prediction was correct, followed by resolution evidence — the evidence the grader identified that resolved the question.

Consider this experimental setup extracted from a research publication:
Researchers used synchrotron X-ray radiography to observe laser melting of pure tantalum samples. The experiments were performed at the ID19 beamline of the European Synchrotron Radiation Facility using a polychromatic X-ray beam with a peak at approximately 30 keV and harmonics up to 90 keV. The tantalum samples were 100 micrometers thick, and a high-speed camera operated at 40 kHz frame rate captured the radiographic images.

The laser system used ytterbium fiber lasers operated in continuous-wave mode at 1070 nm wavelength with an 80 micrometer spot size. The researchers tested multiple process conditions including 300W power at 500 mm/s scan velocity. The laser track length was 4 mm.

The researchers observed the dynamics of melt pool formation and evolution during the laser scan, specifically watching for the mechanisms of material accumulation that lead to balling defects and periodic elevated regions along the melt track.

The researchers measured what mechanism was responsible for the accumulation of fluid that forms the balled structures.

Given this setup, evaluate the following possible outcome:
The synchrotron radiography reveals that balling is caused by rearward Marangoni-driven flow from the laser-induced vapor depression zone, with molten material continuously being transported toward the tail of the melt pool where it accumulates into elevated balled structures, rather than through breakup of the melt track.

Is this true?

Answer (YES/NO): NO